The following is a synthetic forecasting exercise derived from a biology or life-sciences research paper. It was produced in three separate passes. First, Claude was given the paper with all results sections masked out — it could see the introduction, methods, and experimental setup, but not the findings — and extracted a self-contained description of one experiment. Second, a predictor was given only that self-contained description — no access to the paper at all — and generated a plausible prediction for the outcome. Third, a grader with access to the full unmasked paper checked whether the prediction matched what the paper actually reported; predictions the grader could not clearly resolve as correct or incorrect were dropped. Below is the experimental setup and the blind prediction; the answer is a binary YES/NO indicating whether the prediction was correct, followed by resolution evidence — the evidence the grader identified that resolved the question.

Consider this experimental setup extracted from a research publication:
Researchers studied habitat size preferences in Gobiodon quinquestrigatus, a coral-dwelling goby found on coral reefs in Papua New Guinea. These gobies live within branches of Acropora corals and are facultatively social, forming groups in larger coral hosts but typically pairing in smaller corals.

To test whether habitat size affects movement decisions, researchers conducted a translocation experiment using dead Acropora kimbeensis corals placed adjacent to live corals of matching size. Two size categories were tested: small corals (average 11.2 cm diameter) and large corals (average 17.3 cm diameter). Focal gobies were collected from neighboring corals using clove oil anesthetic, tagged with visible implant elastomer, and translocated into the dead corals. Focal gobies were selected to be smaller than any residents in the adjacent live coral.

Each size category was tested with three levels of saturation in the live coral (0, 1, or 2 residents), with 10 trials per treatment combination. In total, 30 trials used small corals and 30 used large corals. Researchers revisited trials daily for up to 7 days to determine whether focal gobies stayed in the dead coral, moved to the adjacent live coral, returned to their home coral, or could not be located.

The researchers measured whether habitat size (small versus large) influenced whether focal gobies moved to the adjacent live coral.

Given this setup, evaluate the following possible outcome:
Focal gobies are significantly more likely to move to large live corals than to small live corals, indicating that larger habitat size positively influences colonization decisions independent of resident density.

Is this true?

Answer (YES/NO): NO